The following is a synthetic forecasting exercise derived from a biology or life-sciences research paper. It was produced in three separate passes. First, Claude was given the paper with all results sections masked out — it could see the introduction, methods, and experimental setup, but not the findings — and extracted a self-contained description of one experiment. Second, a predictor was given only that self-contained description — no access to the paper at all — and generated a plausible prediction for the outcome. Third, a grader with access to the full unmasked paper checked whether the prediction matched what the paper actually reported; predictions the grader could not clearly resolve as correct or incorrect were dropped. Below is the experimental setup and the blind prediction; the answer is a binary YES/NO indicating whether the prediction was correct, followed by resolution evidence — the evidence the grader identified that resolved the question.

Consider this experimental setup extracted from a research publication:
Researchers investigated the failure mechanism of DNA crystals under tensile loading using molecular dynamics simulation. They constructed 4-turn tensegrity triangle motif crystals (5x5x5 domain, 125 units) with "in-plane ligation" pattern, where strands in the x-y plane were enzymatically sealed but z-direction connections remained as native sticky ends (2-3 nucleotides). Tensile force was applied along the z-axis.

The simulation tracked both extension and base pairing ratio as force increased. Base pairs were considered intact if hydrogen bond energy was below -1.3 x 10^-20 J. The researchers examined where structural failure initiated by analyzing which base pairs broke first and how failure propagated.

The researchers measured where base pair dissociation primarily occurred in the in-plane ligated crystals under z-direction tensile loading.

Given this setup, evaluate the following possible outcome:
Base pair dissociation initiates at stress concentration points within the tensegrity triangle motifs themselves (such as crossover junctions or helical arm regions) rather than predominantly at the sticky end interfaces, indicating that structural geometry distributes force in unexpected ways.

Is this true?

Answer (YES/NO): NO